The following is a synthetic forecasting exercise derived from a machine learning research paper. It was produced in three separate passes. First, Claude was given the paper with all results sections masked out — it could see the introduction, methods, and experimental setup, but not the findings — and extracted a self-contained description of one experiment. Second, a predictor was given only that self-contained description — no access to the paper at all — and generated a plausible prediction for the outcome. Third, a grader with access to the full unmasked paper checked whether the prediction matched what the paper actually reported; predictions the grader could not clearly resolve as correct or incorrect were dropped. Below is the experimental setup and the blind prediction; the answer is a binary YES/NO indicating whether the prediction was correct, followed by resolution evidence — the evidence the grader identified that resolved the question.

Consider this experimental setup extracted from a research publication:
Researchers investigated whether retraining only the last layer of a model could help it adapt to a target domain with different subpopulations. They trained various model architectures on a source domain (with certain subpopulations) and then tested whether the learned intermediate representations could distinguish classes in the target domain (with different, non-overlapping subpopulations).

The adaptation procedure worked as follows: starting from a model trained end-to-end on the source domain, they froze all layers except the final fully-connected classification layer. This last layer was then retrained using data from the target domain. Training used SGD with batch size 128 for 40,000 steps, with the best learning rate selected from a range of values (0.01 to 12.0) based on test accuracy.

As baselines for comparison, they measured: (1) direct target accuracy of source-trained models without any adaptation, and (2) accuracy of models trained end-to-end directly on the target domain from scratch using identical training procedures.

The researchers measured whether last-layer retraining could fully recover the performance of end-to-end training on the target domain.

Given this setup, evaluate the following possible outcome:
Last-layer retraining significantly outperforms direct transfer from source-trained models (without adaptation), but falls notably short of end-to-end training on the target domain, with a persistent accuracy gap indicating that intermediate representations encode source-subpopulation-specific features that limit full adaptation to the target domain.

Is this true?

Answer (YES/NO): YES